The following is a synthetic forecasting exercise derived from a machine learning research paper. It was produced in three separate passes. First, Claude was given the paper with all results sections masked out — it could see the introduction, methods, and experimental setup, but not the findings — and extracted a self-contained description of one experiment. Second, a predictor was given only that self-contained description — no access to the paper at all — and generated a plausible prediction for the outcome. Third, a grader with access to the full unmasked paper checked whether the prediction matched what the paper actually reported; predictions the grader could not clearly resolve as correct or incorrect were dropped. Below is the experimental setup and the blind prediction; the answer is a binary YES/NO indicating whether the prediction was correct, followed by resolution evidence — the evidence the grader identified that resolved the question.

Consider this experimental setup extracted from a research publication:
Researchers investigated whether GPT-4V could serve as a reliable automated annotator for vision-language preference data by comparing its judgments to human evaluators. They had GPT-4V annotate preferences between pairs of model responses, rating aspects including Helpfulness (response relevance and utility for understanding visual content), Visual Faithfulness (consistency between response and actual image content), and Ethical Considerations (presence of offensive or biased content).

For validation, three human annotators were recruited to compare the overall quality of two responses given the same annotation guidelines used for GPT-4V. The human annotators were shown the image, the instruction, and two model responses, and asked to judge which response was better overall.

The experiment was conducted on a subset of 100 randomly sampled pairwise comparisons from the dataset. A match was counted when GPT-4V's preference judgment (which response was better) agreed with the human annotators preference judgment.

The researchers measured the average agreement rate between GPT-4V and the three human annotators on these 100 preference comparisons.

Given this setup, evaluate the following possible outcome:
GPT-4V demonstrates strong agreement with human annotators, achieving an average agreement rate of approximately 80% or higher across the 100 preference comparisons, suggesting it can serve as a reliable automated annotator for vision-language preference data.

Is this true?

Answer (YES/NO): YES